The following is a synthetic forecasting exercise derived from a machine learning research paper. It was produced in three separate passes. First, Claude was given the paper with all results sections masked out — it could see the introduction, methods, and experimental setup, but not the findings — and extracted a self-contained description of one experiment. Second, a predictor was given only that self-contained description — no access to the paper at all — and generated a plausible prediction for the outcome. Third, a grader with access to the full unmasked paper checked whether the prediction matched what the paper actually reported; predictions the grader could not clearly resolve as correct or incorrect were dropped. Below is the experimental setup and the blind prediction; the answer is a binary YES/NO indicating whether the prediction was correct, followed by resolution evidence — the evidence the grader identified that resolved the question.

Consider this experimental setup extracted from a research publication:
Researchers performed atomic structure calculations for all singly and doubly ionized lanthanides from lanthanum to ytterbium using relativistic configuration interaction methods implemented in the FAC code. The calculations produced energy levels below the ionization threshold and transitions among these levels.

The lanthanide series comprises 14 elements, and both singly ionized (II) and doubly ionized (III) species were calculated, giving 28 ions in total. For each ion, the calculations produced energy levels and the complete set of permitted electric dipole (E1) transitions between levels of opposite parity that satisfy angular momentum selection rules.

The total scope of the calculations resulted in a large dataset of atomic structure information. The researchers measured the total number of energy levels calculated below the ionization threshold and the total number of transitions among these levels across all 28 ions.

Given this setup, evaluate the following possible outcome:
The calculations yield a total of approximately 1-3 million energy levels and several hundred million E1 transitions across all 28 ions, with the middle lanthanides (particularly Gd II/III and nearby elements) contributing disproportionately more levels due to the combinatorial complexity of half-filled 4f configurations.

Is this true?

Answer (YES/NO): NO